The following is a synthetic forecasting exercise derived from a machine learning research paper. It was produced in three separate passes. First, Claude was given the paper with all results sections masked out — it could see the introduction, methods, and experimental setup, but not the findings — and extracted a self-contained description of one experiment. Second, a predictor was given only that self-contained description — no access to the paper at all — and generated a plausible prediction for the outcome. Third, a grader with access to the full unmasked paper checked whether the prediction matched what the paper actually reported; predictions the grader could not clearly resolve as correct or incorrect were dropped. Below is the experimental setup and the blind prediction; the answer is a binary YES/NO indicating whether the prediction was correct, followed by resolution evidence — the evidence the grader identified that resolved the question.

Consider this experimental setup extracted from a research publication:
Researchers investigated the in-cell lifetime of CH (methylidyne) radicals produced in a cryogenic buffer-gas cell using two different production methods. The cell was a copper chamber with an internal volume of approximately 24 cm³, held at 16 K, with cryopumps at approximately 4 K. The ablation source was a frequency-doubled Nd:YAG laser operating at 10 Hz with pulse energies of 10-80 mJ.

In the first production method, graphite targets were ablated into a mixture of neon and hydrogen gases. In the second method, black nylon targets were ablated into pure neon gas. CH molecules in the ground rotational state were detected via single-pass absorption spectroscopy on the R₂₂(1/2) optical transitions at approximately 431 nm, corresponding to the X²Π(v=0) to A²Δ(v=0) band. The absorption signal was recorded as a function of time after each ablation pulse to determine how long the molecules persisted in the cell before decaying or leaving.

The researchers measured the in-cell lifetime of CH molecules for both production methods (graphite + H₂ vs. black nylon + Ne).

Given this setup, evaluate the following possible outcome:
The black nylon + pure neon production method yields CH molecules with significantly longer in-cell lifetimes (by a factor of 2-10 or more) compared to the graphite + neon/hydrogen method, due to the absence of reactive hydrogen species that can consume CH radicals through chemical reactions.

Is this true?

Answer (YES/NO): NO